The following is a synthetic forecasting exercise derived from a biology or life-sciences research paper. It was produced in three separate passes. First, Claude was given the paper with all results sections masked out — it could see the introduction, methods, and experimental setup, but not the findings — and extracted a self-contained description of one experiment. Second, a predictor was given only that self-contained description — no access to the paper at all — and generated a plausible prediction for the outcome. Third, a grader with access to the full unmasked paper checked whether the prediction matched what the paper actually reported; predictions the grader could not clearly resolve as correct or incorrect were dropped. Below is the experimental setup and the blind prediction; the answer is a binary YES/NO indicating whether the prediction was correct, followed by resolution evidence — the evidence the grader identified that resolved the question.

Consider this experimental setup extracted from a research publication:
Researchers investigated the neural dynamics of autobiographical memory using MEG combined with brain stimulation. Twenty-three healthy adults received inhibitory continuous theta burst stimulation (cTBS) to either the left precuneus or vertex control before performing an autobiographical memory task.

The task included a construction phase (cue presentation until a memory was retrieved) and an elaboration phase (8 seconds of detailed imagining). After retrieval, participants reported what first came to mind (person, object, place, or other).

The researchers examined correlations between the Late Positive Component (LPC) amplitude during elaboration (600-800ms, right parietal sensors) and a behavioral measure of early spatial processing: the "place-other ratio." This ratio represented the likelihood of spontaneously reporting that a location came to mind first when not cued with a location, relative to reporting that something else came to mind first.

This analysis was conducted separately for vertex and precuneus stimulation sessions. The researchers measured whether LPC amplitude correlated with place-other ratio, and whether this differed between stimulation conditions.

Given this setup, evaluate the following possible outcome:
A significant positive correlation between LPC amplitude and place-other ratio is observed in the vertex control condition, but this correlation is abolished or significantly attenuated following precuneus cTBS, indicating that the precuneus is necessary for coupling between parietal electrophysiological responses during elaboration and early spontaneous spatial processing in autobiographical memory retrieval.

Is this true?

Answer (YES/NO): NO